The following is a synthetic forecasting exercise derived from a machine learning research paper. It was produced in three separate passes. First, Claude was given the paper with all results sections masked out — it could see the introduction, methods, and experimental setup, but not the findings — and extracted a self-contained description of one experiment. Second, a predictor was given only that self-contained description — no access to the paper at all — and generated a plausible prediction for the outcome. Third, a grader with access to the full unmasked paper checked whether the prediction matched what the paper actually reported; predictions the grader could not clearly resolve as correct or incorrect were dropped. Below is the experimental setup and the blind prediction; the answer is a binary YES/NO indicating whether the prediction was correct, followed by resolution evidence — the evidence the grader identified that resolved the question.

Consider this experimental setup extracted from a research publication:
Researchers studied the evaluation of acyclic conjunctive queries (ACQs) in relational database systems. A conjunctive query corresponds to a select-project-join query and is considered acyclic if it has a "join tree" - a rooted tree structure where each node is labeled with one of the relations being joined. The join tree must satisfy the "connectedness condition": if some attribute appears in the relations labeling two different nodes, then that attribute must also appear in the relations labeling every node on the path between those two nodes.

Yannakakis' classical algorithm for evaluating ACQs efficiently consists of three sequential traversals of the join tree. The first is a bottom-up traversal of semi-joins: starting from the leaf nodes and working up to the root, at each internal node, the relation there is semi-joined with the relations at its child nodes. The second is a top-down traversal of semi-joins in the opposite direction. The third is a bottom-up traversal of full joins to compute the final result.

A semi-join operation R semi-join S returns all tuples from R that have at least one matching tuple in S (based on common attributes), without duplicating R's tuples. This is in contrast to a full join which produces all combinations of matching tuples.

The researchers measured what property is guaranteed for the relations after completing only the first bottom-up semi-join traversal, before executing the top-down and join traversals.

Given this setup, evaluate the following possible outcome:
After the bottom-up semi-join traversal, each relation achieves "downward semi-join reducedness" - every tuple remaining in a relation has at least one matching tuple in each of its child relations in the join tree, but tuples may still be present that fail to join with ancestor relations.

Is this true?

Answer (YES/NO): NO